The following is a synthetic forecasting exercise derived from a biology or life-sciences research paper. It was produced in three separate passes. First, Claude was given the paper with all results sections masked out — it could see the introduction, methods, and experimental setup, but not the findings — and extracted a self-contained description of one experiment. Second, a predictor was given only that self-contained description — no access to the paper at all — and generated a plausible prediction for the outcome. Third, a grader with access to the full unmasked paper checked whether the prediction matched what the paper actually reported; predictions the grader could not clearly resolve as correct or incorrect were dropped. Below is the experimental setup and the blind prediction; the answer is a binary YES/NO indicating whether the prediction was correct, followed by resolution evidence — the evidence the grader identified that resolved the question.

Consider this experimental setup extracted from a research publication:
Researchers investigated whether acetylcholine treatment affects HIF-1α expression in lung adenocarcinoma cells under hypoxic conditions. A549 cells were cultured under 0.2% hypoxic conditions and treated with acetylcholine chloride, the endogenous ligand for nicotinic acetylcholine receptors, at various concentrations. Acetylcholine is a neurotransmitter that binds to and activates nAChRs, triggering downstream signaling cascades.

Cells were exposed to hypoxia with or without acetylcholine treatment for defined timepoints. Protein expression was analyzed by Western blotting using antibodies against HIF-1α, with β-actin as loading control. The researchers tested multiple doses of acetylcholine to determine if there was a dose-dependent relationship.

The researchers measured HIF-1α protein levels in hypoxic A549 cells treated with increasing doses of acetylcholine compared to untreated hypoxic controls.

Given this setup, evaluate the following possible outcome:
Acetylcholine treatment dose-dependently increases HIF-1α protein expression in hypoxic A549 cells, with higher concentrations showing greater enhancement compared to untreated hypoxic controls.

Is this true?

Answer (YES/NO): YES